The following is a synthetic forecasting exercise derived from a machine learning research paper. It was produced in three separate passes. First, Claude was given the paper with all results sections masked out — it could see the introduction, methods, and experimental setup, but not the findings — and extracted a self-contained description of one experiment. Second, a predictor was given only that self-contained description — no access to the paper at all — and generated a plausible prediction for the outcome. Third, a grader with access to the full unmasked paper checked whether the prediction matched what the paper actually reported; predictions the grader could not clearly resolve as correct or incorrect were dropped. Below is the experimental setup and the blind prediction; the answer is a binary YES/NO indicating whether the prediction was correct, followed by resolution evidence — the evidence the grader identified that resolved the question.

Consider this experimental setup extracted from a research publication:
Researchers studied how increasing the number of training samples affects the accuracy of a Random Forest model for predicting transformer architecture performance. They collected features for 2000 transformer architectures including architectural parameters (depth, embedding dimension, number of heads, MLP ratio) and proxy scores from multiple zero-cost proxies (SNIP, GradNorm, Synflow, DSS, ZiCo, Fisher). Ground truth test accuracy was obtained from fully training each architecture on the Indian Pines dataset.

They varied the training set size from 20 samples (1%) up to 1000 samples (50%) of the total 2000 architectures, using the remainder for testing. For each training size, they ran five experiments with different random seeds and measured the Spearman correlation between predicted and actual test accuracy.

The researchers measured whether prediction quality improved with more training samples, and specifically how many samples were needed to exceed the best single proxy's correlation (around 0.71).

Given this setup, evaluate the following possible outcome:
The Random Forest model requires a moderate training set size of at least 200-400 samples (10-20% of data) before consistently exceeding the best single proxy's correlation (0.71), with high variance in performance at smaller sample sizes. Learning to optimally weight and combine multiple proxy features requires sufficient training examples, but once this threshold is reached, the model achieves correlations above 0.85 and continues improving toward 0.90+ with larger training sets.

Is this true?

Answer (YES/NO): NO